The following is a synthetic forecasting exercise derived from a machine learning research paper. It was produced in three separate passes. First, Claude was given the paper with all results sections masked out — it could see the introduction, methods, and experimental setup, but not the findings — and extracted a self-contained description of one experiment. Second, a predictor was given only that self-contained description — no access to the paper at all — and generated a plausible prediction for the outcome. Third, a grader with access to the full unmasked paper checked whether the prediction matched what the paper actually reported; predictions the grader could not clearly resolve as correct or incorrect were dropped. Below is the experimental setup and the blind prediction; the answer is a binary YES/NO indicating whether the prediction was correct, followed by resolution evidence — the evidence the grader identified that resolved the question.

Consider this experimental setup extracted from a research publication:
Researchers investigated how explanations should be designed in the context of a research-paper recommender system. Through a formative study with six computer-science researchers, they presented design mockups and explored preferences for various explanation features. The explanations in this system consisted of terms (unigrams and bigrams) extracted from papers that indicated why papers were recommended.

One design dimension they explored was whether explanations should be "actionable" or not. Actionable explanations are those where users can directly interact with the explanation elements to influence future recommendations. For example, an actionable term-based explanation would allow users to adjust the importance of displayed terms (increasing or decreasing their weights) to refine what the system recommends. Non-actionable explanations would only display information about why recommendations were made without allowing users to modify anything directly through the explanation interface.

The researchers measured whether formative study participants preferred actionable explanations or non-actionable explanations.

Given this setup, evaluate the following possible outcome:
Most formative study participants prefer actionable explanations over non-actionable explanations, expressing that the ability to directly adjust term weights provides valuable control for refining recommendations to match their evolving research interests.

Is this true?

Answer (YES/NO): NO